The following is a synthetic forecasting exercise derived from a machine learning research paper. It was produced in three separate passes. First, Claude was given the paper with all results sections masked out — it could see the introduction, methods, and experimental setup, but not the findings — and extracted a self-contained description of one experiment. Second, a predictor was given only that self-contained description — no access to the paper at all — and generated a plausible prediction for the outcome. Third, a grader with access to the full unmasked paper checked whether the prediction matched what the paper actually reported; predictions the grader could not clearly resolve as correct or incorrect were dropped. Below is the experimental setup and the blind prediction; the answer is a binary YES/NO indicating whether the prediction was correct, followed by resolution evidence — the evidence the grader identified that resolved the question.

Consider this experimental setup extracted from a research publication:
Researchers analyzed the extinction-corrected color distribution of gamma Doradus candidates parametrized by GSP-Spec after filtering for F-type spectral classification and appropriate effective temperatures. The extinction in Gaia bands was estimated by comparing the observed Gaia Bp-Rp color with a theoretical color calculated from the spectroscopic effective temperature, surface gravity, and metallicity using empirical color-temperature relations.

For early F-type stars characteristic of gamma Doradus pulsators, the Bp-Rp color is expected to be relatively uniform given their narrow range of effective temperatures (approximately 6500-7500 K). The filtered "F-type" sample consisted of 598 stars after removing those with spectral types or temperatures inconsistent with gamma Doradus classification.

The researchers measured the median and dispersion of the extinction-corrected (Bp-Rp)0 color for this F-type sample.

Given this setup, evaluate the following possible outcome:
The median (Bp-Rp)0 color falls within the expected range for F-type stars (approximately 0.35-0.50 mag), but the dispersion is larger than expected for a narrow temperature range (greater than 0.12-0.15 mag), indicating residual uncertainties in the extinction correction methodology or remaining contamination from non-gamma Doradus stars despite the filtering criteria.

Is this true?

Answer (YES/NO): NO